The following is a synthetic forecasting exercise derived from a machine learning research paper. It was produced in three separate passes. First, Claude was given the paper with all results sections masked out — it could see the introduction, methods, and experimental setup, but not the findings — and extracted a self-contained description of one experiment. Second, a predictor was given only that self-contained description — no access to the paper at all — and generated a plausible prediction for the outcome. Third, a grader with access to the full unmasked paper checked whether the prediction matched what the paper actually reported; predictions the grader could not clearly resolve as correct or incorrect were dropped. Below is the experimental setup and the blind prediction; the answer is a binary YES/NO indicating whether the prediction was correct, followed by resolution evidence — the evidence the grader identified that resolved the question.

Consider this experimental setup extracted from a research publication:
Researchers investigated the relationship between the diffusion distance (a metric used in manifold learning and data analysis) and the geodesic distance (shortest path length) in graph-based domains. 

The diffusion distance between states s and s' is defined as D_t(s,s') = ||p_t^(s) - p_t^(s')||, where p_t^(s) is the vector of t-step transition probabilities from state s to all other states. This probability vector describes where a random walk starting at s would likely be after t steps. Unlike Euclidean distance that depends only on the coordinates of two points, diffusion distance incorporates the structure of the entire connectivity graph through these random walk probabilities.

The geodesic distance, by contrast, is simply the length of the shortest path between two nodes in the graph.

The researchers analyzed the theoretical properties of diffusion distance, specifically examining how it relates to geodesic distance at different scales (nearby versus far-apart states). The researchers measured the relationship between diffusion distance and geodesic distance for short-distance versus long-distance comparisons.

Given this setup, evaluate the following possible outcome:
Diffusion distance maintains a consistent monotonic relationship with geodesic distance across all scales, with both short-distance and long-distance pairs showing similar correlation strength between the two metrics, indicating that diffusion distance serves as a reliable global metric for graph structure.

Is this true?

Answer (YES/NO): NO